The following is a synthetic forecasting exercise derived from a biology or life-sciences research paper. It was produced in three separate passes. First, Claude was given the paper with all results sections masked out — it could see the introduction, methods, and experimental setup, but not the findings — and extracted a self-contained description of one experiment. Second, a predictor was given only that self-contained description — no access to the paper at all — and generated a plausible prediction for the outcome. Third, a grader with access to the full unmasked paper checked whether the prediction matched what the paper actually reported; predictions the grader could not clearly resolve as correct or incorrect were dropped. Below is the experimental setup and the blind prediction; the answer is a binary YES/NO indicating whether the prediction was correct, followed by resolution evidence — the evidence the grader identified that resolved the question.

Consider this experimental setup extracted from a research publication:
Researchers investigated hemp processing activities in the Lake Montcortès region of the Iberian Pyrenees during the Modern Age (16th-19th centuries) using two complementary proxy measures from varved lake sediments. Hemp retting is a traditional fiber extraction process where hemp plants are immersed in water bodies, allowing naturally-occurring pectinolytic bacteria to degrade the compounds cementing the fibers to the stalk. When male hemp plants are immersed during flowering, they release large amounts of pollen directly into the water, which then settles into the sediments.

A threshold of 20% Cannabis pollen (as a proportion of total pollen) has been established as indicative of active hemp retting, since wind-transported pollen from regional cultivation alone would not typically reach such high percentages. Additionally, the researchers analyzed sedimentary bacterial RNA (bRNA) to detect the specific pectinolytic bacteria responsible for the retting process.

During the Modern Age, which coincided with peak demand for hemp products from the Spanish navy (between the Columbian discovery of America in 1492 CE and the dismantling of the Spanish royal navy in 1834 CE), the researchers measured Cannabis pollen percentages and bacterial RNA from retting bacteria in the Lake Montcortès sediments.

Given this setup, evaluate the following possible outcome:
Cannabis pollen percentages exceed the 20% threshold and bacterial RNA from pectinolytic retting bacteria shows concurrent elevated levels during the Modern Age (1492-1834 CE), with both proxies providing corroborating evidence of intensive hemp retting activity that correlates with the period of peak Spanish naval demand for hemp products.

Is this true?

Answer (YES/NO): YES